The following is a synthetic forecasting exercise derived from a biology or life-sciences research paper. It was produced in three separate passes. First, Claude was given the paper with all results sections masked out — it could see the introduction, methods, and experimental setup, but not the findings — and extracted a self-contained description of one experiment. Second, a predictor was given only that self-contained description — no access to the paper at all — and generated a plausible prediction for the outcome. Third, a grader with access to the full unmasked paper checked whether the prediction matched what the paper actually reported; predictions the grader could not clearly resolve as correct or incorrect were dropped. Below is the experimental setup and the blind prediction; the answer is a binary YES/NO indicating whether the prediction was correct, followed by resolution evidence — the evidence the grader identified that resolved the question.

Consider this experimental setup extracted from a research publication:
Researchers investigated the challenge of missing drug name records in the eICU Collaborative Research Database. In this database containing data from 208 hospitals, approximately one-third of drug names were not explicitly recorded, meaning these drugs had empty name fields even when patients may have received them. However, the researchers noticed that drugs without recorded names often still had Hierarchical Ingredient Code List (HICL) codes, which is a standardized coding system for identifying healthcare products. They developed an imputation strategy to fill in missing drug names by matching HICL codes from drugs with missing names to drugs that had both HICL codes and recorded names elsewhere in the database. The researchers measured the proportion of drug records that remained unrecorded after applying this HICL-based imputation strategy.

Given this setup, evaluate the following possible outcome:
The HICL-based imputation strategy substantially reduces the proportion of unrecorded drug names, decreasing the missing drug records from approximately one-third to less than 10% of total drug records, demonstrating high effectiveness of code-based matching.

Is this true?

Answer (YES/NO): NO